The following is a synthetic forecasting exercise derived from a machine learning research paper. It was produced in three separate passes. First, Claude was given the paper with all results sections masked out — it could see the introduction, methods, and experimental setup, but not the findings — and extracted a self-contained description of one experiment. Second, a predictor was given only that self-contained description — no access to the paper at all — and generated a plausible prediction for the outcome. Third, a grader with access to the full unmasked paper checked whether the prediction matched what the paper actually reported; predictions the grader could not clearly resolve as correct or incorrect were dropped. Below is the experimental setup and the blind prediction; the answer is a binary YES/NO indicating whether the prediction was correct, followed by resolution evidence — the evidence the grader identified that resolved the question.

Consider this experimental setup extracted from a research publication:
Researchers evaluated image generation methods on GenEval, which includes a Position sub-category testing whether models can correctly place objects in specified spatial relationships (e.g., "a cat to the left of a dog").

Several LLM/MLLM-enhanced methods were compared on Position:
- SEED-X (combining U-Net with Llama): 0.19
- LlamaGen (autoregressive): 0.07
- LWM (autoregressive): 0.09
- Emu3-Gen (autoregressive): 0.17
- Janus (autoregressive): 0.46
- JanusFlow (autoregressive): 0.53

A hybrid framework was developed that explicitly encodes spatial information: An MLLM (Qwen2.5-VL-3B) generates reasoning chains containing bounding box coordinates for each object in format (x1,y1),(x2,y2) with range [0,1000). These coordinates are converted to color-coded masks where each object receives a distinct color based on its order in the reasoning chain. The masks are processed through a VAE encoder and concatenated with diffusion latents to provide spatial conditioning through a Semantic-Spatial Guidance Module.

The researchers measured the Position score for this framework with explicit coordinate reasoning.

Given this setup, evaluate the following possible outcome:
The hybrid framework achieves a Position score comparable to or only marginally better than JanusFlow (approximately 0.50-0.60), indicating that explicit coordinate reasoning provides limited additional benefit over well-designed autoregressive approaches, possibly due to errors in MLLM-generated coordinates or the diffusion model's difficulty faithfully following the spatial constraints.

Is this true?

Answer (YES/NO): NO